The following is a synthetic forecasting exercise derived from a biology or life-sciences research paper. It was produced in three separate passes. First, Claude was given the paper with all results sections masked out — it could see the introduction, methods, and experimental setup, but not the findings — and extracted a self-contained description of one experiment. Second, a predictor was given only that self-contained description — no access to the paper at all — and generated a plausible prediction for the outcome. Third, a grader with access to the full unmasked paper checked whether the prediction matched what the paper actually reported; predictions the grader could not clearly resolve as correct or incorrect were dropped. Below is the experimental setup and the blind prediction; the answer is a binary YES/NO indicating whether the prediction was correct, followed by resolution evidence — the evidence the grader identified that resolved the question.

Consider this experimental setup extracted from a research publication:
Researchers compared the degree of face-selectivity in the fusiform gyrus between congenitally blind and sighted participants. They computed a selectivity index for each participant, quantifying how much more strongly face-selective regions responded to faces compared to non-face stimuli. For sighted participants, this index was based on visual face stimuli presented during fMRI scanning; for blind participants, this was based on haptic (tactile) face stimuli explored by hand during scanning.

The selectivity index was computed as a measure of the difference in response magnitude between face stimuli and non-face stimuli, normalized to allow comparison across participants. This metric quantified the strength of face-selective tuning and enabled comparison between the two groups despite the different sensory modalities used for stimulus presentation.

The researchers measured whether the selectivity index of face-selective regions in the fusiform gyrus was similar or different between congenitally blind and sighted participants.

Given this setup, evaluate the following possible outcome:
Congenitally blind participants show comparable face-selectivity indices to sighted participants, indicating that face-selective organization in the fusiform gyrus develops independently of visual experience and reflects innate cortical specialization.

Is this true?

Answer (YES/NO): NO